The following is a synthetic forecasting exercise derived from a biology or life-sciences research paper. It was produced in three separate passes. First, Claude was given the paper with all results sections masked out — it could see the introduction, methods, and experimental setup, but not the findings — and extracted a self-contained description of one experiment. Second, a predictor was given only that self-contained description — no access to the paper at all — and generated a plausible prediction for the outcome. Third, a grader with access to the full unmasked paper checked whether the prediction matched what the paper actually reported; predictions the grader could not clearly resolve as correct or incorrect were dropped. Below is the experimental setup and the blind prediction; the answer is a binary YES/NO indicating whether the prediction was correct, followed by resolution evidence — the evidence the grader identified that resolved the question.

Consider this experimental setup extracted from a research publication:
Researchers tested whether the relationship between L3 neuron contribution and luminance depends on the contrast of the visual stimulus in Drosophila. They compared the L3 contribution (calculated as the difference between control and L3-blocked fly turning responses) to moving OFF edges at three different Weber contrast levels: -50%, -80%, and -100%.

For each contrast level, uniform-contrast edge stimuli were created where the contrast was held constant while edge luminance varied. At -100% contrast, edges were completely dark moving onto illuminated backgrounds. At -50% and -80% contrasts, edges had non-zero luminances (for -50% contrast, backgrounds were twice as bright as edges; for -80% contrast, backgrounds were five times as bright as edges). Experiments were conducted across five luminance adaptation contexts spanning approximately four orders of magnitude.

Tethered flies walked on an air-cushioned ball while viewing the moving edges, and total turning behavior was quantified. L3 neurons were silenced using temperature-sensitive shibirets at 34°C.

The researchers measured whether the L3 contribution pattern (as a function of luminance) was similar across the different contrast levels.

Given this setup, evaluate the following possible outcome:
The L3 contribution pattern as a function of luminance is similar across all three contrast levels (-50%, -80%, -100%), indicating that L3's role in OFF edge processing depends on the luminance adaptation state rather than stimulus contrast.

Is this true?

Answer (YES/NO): NO